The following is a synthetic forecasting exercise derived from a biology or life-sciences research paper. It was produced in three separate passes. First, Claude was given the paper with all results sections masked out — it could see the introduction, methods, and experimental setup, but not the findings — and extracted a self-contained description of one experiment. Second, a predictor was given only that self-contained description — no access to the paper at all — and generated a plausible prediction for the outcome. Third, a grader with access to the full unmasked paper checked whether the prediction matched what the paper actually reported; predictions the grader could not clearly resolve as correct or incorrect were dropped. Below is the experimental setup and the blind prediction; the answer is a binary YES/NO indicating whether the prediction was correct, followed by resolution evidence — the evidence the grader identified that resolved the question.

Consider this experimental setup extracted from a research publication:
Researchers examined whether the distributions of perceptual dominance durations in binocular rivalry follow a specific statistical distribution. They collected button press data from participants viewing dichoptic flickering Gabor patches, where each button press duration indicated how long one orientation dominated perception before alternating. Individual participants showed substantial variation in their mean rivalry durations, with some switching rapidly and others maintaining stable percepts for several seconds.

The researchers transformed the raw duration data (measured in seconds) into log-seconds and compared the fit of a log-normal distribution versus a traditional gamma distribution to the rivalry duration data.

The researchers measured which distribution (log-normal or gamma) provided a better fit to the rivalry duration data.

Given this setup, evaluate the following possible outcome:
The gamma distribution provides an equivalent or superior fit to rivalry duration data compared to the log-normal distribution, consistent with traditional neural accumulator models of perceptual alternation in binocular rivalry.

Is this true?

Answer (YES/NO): NO